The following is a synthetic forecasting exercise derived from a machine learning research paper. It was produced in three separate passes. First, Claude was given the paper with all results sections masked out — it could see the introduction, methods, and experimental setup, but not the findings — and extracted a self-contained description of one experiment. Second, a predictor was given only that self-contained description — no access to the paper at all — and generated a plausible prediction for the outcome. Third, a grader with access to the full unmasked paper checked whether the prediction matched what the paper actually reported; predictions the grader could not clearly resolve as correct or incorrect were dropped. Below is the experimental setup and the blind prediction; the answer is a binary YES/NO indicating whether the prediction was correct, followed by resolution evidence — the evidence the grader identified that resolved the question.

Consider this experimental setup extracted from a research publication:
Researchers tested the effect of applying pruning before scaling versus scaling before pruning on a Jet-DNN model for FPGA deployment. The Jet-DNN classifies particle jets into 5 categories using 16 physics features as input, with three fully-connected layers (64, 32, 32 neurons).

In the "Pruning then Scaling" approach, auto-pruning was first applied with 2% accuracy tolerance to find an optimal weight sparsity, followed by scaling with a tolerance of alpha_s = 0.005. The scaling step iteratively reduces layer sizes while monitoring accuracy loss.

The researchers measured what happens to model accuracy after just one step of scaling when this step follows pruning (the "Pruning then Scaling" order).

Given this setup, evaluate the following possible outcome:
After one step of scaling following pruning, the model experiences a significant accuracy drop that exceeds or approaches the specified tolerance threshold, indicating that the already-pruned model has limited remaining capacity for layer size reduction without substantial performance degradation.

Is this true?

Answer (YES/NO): YES